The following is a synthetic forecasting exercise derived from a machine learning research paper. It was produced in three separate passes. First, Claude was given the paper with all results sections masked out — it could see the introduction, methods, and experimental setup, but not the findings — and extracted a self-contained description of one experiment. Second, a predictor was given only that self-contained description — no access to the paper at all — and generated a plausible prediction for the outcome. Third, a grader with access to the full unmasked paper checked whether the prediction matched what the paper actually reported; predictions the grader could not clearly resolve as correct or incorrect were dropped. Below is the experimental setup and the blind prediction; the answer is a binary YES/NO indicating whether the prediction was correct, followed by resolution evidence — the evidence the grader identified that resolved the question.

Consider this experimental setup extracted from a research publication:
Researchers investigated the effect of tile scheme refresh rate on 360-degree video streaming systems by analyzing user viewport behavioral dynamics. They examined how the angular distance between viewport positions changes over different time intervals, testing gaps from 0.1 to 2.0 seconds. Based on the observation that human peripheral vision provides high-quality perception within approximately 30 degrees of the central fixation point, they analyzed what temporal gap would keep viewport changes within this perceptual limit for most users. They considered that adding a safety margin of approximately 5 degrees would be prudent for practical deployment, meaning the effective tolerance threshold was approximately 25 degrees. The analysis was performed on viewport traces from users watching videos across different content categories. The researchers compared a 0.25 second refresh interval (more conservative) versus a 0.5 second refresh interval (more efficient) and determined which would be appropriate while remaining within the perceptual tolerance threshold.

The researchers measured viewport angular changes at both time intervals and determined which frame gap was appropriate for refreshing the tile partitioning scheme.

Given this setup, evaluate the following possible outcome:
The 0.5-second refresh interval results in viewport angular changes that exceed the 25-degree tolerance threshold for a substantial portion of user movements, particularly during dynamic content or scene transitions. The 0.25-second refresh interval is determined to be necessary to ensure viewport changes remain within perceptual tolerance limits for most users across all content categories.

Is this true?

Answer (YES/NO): NO